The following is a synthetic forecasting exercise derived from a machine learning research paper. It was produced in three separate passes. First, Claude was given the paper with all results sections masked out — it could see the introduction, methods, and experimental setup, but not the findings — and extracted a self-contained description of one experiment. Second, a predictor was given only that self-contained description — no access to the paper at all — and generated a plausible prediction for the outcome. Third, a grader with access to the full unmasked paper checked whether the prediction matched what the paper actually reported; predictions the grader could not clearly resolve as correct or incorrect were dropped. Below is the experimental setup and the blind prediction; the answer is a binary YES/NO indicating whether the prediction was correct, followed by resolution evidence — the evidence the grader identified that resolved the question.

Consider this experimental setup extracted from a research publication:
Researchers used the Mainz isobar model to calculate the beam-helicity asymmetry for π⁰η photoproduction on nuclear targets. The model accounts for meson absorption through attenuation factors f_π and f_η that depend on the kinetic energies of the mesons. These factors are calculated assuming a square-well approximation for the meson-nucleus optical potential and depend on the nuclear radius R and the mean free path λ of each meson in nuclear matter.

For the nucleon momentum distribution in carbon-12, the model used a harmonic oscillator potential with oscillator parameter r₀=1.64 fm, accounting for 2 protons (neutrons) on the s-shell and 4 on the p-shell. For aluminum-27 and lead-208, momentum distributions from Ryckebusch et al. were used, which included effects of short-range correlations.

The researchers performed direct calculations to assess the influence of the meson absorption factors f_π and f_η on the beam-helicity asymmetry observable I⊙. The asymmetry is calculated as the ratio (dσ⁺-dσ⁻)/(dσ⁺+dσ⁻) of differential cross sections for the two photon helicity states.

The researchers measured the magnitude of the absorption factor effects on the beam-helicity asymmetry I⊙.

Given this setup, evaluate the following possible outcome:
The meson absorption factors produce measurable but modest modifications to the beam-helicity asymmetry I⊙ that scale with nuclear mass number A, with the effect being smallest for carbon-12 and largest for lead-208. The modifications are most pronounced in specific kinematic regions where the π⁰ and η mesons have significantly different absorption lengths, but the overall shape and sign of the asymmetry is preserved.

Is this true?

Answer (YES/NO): NO